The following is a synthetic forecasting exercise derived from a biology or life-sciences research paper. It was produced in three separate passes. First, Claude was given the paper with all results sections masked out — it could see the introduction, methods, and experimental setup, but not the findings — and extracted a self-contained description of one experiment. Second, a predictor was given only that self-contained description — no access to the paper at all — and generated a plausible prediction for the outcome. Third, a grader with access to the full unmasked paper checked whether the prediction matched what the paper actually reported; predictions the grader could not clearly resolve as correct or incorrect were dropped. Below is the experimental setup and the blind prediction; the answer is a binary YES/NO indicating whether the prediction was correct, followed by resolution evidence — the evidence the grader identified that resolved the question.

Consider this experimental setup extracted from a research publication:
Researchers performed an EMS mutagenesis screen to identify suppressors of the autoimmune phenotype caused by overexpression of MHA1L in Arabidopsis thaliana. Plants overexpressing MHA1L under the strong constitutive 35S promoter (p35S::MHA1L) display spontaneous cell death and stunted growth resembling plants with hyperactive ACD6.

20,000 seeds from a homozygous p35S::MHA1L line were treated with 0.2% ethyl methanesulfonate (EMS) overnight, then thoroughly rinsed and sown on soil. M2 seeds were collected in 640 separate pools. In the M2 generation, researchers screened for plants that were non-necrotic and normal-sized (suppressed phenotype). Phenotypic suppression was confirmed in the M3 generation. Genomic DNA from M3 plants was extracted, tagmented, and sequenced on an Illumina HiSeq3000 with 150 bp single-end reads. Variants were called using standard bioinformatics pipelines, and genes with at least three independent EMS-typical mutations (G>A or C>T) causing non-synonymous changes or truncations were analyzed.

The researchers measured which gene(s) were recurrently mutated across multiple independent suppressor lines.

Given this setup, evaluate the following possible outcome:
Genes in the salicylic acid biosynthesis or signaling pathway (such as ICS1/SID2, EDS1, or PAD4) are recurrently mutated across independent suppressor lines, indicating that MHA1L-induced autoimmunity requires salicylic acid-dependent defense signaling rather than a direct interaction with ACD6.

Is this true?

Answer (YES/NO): NO